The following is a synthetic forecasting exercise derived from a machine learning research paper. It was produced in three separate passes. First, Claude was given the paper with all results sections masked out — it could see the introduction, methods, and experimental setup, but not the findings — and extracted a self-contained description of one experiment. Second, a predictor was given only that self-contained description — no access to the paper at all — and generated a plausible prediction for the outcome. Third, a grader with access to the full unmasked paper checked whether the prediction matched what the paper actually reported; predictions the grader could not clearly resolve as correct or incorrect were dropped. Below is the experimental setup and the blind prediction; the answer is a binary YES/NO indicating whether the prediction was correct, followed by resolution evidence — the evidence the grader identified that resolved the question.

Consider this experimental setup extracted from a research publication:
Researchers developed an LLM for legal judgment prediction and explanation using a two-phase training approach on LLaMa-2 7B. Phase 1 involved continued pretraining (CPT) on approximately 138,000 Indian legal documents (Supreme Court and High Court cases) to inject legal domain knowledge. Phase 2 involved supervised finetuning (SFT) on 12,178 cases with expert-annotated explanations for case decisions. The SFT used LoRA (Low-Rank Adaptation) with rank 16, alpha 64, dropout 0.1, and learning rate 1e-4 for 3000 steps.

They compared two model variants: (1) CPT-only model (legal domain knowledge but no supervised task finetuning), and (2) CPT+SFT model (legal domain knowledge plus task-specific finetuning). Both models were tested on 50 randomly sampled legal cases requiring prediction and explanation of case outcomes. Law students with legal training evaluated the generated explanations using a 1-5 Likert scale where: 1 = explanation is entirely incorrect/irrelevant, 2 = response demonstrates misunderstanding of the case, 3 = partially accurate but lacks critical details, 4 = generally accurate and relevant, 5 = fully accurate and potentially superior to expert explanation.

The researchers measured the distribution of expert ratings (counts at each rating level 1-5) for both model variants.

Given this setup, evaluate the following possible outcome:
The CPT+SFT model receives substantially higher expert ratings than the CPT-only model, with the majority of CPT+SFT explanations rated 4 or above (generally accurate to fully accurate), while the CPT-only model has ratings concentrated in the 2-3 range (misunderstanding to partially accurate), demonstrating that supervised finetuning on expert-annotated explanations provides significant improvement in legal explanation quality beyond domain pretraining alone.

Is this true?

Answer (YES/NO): NO